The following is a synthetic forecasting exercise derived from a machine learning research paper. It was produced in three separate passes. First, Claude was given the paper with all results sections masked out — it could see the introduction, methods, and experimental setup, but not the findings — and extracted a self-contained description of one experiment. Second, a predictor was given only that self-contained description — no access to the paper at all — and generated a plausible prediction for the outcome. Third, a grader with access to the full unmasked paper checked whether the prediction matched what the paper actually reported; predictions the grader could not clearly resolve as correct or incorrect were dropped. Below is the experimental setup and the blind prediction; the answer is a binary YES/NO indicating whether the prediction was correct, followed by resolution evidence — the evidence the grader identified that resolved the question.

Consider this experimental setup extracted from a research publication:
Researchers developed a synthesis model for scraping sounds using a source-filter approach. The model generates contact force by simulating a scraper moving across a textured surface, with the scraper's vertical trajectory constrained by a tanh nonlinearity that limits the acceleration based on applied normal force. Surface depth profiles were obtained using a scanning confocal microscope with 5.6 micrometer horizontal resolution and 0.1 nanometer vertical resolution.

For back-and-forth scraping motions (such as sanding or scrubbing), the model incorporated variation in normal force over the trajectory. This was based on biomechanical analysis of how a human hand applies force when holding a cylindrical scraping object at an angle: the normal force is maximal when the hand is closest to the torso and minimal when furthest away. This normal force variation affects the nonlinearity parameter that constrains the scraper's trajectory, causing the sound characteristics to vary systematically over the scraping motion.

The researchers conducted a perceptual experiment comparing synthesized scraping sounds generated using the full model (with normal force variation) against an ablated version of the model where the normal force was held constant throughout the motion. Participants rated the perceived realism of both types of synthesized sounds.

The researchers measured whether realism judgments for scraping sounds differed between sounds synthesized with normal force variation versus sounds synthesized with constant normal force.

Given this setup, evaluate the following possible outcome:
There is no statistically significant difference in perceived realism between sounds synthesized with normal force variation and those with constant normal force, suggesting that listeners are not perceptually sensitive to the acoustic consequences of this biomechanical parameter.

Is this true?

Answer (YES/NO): NO